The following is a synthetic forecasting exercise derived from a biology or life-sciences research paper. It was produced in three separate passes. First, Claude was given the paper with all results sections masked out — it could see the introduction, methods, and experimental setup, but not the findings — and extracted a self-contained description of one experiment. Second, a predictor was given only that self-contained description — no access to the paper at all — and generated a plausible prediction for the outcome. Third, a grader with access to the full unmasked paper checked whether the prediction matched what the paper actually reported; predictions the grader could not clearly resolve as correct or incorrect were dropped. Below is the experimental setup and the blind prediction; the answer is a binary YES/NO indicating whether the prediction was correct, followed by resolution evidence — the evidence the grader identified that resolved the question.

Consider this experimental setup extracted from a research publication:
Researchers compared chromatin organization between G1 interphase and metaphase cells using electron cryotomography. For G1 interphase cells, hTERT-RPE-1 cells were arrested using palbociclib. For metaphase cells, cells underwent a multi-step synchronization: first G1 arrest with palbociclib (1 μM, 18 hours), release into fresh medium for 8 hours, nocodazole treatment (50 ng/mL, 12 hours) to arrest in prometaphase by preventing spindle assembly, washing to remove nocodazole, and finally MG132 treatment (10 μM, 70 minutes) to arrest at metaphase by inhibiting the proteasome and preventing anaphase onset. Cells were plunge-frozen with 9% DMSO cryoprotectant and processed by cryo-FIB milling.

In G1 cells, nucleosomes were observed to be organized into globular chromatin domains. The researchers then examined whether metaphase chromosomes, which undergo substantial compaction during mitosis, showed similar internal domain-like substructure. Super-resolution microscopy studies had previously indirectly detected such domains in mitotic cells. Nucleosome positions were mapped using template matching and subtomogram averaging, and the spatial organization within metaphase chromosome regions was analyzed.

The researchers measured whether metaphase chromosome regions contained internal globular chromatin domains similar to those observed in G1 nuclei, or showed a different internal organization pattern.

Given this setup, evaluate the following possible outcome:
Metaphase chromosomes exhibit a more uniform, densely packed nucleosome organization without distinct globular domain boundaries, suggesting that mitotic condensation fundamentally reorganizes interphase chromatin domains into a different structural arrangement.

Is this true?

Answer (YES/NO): YES